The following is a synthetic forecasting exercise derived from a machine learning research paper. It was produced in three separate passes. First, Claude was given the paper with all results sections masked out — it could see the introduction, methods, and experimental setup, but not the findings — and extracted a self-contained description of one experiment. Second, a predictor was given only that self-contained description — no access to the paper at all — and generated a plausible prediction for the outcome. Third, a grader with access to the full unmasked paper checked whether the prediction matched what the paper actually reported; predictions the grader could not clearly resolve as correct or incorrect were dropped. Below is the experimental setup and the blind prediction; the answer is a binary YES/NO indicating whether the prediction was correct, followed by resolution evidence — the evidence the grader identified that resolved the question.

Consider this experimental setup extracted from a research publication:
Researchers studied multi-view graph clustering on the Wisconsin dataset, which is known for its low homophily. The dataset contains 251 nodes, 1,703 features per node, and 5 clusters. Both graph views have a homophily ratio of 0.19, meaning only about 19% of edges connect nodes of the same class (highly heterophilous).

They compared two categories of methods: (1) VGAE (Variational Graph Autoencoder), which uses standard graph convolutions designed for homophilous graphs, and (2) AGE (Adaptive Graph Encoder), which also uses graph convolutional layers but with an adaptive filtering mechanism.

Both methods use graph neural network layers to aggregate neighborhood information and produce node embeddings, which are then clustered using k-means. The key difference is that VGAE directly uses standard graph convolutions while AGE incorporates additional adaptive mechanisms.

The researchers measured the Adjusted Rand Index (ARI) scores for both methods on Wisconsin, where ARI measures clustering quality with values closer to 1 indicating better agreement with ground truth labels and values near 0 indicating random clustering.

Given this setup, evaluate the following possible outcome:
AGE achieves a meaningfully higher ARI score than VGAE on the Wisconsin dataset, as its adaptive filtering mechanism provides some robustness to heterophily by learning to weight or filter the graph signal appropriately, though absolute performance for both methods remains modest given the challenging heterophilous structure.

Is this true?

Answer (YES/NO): NO